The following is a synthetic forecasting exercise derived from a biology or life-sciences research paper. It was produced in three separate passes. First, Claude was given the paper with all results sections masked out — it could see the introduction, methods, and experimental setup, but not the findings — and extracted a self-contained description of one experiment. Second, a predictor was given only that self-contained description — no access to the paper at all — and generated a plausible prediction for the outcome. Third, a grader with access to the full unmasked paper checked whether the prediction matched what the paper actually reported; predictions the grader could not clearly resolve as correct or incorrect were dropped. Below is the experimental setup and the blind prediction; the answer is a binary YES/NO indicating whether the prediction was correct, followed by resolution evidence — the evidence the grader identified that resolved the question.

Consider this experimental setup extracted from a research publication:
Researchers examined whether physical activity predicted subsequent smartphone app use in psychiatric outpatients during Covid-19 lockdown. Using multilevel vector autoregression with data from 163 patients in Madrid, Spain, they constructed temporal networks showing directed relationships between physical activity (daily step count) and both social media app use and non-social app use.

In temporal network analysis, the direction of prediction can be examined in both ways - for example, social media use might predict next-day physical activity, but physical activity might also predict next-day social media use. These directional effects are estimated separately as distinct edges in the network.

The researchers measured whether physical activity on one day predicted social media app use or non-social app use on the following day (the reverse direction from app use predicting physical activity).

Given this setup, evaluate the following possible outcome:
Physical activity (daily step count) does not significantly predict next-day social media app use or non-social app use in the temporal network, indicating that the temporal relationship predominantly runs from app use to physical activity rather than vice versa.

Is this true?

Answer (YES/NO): NO